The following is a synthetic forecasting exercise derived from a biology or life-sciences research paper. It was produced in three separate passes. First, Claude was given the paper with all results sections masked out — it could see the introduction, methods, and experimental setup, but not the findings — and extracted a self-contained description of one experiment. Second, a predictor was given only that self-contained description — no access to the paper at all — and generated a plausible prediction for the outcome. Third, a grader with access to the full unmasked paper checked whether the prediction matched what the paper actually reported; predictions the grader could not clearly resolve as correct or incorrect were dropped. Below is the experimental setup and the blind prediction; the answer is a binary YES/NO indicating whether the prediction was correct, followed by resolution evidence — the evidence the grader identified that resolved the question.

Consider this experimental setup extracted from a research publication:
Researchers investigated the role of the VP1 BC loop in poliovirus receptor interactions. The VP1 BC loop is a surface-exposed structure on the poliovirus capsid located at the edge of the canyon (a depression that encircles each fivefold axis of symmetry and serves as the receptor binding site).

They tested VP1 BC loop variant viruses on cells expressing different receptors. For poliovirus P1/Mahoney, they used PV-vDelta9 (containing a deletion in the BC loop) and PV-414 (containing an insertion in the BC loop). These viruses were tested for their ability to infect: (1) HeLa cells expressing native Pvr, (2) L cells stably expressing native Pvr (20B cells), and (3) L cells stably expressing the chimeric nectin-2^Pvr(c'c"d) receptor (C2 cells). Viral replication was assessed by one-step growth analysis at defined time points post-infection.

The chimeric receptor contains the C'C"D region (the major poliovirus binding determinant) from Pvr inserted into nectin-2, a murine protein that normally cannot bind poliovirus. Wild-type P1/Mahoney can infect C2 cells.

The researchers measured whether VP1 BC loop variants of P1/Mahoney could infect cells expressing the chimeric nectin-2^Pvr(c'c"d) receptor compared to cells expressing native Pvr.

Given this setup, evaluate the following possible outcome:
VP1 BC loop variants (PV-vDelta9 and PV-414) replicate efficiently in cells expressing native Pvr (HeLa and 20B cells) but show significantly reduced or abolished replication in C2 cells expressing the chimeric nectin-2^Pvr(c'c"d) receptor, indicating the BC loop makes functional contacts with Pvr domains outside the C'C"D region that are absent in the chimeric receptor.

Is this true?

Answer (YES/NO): NO